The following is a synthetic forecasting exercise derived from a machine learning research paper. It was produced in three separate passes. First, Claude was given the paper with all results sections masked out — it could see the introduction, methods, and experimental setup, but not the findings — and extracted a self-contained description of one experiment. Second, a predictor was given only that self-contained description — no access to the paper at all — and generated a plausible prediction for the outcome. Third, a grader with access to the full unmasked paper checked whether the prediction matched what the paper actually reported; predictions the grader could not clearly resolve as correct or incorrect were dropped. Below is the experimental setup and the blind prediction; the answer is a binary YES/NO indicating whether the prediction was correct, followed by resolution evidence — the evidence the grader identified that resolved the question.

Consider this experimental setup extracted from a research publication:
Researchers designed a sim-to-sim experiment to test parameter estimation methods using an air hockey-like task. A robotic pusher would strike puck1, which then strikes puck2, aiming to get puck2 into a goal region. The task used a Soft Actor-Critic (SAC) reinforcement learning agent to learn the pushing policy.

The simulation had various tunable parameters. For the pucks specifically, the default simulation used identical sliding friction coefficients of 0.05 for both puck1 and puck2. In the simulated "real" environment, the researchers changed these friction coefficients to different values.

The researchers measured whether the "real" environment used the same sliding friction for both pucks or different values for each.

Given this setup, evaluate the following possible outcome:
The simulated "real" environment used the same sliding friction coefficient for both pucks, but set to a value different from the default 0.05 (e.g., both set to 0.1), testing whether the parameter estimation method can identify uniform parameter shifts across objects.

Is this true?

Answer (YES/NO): NO